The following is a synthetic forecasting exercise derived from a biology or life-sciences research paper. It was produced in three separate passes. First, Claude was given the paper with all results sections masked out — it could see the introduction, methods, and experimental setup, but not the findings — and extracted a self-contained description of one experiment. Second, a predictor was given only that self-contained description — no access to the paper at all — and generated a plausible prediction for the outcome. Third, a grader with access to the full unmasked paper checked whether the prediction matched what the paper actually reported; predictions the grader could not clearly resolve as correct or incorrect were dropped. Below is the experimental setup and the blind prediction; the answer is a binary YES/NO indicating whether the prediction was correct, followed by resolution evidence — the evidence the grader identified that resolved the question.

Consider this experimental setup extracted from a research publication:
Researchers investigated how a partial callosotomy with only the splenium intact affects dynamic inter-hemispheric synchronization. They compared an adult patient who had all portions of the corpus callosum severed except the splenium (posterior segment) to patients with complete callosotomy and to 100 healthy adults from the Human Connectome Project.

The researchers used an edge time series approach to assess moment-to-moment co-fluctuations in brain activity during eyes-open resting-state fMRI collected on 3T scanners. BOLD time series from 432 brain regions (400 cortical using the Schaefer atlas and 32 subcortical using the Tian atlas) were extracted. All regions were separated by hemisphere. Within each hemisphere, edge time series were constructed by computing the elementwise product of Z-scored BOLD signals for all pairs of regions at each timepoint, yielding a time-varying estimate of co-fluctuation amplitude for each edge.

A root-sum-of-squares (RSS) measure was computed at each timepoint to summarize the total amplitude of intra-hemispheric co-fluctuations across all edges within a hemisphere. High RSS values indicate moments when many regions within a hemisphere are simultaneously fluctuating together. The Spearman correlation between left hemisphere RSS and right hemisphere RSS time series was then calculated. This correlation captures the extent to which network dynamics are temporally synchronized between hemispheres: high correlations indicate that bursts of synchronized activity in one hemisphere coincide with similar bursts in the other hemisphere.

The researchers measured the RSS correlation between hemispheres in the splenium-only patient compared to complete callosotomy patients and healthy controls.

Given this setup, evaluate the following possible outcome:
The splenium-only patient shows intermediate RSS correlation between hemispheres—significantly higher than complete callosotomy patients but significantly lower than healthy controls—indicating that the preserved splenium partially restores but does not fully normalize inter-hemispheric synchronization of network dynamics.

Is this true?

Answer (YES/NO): NO